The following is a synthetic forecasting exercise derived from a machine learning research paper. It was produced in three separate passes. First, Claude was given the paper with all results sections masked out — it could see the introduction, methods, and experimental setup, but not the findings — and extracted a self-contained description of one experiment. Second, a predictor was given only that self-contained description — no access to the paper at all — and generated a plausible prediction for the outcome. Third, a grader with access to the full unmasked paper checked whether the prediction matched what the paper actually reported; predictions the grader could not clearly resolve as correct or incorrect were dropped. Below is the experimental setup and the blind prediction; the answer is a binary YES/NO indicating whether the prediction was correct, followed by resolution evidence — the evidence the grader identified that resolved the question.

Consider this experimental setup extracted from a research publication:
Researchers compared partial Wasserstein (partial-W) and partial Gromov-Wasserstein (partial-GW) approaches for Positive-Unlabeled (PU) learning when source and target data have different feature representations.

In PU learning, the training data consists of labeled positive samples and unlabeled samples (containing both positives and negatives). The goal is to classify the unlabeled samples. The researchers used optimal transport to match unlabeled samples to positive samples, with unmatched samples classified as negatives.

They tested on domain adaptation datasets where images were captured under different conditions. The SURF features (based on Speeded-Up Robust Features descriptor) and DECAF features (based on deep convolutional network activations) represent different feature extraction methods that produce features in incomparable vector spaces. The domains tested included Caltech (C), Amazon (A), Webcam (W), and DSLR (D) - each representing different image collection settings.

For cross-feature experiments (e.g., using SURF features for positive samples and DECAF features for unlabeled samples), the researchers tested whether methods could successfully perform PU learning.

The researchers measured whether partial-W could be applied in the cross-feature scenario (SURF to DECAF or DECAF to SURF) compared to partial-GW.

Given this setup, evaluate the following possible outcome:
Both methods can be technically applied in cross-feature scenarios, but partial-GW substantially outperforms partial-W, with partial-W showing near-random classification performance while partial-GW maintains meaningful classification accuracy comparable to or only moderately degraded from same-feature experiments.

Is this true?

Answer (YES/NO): NO